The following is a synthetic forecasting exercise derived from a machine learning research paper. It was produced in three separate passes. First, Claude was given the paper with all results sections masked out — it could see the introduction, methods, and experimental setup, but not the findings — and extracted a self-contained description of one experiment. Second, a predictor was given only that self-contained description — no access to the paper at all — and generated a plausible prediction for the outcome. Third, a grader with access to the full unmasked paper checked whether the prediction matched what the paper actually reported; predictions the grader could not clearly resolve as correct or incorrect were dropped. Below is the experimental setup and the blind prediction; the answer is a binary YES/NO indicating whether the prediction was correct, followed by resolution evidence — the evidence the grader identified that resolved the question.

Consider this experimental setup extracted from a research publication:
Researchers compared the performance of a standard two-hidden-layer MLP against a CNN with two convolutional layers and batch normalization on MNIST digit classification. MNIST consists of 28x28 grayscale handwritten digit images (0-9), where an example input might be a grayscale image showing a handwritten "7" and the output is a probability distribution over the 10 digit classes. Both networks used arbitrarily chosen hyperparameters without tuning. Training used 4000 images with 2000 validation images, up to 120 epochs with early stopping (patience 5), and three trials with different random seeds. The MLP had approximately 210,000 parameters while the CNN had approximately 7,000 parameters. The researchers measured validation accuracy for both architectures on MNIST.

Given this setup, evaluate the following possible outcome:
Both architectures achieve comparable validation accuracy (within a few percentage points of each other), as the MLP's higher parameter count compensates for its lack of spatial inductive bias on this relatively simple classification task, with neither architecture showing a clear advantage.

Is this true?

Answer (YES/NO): NO